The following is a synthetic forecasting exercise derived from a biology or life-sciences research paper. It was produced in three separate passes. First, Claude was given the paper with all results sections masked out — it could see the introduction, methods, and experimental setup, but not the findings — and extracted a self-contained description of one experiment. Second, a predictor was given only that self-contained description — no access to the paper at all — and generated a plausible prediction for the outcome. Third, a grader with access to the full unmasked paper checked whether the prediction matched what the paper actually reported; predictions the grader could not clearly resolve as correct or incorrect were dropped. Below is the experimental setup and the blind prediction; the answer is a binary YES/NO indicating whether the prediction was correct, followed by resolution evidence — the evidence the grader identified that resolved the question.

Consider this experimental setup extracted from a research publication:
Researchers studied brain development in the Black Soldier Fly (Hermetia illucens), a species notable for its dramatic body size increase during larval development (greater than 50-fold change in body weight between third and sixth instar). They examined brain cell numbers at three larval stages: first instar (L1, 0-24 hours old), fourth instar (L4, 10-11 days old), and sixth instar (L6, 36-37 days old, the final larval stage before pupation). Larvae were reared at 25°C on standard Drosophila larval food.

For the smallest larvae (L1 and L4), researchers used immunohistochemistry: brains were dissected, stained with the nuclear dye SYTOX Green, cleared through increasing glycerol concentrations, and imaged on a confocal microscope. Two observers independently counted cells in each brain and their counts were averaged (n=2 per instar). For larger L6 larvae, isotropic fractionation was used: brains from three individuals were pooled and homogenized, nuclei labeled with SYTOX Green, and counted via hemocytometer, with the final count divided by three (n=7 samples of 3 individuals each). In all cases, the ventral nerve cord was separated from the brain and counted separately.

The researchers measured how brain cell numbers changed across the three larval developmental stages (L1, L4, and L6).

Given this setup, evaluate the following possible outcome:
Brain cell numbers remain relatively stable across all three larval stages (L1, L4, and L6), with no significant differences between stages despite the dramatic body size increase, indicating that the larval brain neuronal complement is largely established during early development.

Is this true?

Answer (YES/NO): NO